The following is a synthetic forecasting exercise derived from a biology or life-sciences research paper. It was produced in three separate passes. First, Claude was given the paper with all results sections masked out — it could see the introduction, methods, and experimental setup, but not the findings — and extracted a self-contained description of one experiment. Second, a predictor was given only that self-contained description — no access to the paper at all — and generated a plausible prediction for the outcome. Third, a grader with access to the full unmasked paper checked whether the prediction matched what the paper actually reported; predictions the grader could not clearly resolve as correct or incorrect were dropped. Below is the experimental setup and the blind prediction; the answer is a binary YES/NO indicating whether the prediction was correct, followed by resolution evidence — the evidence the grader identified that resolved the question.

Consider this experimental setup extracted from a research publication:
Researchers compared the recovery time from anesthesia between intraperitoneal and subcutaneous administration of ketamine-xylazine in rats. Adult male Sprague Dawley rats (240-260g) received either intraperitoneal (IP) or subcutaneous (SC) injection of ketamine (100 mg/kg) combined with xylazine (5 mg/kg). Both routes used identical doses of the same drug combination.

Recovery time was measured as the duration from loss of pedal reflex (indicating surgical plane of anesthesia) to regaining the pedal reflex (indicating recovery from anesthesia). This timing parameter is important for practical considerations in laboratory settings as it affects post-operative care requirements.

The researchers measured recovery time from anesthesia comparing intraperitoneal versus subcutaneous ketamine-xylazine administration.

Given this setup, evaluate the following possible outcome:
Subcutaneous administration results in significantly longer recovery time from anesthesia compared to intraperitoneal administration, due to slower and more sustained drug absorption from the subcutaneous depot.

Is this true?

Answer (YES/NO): NO